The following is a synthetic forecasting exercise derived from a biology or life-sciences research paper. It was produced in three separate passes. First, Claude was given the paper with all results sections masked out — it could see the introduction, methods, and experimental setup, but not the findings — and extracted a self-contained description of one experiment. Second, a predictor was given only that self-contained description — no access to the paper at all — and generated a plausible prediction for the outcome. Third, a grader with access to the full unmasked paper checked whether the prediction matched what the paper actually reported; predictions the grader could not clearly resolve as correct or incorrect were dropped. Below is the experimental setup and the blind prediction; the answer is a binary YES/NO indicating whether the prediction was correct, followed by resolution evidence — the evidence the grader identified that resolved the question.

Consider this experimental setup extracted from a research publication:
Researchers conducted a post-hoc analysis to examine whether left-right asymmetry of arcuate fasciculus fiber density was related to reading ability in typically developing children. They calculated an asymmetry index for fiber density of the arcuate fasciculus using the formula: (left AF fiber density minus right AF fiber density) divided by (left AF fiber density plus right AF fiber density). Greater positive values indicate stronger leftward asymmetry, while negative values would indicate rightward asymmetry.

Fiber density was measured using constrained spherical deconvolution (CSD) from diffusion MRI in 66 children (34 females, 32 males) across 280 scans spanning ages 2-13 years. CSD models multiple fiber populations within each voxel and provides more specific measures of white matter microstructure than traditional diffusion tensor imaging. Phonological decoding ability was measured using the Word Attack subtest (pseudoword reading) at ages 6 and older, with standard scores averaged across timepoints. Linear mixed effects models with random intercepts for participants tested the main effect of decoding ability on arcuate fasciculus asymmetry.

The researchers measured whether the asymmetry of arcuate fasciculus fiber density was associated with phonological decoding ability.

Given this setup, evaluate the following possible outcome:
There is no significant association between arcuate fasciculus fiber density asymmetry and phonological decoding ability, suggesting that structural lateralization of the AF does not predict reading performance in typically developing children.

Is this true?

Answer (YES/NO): NO